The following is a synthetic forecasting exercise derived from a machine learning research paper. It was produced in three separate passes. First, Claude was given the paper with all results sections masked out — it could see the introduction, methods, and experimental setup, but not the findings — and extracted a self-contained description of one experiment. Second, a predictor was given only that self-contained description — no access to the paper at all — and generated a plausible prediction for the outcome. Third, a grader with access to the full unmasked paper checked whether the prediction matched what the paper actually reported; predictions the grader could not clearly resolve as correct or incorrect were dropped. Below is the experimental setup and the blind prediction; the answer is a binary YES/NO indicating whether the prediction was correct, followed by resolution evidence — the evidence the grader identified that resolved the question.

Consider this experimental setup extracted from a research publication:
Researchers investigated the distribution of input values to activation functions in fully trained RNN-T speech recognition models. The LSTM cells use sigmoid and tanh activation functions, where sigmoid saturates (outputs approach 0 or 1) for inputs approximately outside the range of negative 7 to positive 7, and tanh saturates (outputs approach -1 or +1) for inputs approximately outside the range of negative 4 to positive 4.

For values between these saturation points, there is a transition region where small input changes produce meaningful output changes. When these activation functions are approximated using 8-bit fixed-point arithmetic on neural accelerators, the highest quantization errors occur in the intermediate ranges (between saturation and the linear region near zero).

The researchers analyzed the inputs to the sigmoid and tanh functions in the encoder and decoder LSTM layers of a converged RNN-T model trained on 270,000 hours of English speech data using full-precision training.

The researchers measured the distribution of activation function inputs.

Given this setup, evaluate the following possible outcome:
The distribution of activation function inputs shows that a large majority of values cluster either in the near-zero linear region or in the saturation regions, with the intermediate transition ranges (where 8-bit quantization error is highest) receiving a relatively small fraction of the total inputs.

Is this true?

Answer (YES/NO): NO